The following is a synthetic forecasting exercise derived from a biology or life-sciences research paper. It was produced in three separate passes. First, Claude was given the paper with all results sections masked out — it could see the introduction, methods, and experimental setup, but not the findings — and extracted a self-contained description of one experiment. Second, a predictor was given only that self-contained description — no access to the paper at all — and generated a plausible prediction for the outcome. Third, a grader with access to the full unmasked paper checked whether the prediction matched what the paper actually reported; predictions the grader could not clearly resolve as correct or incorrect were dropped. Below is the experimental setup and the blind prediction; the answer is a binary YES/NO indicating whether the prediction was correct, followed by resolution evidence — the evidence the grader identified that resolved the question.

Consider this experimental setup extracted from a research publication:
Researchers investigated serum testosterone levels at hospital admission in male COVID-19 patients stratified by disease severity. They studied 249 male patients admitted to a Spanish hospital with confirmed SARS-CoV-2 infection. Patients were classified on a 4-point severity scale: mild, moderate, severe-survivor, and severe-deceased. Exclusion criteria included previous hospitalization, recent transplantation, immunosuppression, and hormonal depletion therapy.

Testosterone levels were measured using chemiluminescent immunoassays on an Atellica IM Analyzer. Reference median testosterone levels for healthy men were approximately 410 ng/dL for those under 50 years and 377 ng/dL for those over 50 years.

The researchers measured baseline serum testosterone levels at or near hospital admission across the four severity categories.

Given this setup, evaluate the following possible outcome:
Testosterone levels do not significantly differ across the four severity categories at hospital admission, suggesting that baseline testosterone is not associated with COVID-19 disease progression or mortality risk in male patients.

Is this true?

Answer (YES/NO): NO